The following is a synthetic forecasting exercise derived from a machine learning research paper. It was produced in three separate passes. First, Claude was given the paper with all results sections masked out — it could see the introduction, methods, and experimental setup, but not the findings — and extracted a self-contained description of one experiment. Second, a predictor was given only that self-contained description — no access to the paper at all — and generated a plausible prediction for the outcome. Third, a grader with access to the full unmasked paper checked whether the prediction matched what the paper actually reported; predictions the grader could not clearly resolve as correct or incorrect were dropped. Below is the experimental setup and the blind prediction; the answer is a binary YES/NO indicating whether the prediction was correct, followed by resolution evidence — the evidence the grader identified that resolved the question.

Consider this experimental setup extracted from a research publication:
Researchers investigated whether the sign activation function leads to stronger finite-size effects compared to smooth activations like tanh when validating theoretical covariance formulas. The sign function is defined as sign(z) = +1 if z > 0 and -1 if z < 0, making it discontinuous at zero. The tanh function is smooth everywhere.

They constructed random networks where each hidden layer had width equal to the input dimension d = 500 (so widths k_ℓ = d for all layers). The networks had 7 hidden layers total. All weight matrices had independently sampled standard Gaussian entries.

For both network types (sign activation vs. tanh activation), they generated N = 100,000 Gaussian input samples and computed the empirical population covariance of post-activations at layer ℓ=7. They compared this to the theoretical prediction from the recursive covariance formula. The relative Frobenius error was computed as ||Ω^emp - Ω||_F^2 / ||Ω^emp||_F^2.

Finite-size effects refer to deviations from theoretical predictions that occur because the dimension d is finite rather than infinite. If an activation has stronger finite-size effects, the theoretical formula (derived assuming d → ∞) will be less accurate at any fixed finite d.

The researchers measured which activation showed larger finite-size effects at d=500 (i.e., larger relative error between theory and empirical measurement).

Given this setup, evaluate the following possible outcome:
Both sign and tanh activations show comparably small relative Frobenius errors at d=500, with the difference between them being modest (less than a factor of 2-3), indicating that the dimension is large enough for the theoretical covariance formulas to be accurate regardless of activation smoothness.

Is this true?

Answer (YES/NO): YES